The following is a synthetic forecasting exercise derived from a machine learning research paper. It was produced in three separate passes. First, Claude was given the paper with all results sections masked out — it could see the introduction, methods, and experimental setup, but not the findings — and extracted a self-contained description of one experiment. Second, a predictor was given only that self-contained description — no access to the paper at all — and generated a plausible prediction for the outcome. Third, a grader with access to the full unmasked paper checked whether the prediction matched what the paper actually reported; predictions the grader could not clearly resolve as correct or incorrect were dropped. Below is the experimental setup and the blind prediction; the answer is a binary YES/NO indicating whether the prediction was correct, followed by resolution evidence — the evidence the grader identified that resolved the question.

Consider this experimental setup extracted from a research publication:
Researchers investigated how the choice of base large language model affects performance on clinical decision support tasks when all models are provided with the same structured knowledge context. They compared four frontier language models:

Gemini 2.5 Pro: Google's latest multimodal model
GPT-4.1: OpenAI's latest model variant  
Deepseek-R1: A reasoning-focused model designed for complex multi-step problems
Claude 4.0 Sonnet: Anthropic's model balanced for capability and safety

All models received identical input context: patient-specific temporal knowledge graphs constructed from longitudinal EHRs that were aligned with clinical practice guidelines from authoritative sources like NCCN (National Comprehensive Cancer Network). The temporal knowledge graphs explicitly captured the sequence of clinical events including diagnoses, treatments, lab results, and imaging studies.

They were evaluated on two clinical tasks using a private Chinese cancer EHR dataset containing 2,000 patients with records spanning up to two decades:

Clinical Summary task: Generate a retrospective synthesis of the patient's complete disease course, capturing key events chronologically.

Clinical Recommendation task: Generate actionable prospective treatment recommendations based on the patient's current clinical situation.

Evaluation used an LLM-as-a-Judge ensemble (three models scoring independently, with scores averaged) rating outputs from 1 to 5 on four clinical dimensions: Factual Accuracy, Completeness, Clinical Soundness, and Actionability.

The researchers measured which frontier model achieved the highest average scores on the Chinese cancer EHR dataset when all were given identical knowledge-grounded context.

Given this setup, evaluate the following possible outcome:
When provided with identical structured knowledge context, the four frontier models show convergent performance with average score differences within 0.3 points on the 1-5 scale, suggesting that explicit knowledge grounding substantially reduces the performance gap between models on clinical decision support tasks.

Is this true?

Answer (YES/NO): NO